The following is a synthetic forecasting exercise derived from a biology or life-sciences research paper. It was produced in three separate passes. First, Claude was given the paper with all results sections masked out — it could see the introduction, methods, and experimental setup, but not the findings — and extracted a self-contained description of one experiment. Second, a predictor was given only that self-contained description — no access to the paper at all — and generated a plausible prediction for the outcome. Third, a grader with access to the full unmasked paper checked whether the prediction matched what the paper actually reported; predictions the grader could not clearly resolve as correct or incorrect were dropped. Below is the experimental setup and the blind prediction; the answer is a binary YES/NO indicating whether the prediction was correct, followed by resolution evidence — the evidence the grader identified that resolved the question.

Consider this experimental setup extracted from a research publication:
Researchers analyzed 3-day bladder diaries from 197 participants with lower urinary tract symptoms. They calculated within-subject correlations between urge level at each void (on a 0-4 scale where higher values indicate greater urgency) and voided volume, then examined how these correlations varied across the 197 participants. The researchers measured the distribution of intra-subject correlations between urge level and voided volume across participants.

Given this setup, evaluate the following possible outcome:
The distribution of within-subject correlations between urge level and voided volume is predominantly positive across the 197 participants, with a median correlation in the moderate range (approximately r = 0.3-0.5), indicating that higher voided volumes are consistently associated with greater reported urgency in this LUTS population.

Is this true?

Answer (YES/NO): NO